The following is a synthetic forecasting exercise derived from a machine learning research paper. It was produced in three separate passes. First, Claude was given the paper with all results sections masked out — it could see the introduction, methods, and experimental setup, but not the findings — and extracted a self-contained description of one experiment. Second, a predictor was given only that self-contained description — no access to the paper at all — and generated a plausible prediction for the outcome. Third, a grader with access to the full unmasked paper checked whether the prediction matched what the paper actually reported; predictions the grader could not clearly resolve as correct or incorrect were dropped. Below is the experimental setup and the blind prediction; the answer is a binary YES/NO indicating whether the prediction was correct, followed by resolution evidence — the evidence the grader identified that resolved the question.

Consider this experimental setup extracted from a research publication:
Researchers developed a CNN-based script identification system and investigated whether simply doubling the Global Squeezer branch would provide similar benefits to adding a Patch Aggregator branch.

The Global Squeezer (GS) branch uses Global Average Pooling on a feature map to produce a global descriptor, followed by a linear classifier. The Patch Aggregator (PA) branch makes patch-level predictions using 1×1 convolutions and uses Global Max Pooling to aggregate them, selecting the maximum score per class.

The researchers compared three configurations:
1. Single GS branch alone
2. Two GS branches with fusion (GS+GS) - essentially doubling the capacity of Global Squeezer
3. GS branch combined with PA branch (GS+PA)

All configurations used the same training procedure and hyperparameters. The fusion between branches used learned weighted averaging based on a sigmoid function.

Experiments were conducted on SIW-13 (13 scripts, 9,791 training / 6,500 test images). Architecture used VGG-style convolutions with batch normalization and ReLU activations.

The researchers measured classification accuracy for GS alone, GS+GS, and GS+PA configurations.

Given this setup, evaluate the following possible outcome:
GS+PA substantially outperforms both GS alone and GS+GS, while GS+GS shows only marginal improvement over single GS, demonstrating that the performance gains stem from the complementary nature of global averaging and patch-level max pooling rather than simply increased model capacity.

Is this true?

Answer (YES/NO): YES